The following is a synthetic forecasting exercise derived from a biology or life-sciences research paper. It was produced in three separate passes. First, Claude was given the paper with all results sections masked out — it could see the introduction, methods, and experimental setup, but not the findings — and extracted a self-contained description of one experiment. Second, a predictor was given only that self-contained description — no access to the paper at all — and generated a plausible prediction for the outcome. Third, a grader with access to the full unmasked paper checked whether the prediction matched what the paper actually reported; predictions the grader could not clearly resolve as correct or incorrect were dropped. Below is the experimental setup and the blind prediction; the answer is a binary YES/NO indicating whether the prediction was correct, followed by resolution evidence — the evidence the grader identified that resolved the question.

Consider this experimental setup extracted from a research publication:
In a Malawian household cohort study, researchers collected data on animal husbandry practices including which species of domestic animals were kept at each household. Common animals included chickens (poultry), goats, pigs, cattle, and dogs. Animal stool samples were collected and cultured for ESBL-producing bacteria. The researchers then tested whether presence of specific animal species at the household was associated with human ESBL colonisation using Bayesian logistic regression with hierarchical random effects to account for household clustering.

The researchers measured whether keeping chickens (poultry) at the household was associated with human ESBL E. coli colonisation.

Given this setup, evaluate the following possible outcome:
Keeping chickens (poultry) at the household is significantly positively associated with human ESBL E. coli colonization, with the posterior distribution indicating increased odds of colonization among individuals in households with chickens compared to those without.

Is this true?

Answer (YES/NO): NO